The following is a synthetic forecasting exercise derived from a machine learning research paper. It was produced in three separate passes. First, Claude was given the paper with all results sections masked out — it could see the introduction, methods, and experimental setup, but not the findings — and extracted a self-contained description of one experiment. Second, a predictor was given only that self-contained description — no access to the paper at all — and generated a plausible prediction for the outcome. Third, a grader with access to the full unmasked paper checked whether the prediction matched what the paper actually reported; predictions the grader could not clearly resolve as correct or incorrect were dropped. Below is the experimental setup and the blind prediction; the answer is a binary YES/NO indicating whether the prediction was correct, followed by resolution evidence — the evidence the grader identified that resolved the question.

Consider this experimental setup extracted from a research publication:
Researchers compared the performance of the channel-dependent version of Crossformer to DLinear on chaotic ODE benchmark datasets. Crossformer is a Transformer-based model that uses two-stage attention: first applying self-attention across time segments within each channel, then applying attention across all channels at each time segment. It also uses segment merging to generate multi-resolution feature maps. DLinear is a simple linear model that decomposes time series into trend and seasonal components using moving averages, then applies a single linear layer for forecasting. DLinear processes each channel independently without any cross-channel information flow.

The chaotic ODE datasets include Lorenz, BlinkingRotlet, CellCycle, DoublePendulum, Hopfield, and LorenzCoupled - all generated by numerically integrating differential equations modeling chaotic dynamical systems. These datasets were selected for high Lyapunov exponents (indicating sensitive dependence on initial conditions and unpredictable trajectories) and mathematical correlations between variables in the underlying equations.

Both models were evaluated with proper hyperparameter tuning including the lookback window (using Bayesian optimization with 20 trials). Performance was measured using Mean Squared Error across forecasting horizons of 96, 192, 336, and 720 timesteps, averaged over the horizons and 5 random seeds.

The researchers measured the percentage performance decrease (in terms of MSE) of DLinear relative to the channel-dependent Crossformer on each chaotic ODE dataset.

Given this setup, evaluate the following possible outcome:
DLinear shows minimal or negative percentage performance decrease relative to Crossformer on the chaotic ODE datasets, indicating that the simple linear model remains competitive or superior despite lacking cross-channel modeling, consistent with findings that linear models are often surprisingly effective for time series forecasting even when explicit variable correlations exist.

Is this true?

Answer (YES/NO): NO